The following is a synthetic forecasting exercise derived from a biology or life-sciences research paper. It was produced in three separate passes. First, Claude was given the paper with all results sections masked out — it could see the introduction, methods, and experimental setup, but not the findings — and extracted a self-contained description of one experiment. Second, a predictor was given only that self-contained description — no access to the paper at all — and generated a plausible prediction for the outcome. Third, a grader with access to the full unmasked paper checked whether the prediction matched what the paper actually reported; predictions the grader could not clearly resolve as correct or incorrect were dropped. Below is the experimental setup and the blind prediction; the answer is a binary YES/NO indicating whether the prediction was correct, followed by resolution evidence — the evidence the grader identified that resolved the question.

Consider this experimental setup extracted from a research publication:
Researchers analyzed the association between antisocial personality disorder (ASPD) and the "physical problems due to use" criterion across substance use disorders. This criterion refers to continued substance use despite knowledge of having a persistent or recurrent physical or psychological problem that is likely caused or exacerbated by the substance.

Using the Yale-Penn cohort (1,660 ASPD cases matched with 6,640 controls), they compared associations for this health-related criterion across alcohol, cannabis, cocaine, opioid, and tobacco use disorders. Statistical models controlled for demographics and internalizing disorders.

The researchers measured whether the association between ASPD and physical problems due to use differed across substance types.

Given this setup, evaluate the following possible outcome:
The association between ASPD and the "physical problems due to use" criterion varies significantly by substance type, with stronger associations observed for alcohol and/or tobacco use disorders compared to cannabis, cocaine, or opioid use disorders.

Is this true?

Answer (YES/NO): YES